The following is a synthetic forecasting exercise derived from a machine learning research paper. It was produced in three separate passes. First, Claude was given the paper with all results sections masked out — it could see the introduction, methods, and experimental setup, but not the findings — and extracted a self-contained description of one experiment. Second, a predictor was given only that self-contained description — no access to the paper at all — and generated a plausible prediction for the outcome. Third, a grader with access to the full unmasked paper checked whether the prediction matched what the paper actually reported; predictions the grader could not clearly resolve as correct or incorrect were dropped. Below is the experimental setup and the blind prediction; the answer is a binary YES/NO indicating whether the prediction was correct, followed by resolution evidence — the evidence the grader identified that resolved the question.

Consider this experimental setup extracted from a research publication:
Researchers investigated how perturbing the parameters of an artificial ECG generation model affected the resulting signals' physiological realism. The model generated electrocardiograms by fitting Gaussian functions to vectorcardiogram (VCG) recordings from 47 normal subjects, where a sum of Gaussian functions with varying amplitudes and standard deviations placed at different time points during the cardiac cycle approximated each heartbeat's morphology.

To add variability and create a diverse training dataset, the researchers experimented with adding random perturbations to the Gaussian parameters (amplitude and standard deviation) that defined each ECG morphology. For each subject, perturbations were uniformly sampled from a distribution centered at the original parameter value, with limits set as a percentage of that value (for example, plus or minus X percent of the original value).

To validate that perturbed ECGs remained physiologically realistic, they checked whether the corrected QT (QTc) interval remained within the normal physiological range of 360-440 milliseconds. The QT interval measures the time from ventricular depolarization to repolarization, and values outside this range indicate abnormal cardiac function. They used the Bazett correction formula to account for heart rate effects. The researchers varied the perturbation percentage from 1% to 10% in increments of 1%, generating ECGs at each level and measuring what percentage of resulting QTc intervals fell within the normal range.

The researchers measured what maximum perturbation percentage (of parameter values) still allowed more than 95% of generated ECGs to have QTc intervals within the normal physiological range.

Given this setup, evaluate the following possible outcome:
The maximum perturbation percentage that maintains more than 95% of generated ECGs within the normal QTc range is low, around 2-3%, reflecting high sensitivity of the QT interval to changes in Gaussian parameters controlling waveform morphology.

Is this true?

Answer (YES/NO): NO